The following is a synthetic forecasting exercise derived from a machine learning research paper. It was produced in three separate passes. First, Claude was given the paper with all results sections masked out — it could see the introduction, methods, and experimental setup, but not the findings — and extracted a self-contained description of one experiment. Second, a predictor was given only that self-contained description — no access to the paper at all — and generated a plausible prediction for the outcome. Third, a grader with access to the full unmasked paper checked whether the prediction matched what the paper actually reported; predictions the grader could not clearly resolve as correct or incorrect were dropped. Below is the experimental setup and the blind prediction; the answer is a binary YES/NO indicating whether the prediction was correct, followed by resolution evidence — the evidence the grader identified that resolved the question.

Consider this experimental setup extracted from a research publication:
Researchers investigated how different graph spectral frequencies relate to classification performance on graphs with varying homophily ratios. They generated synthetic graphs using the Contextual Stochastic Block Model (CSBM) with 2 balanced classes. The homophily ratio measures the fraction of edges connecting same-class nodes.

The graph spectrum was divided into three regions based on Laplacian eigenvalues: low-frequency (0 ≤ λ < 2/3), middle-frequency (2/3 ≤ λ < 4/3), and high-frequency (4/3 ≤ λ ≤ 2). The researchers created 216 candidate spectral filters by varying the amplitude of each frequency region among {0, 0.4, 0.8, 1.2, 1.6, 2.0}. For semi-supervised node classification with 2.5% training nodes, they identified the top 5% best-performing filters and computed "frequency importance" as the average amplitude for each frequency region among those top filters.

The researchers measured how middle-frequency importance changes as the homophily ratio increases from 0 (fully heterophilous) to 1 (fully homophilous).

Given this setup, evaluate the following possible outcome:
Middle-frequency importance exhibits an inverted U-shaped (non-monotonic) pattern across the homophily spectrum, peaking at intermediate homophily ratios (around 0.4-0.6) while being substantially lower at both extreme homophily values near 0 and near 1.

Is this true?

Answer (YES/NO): YES